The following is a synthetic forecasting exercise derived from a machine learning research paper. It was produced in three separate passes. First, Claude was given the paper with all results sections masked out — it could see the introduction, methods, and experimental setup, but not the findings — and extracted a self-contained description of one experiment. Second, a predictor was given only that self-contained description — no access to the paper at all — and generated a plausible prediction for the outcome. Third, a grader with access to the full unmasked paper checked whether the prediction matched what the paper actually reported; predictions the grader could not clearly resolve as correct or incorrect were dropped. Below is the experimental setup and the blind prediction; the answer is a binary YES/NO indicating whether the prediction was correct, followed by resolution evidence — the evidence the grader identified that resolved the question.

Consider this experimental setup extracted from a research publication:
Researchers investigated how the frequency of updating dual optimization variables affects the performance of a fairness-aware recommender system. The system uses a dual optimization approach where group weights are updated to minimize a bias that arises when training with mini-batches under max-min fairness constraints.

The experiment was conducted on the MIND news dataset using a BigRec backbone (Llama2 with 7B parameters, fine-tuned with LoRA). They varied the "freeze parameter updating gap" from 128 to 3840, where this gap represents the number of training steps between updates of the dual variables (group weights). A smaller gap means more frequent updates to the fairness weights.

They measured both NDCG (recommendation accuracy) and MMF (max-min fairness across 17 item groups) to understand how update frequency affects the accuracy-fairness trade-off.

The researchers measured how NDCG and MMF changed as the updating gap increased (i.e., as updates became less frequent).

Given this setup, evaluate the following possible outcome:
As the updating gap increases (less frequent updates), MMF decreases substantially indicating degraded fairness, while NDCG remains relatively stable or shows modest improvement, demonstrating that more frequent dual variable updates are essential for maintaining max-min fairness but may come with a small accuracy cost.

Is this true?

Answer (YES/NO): NO